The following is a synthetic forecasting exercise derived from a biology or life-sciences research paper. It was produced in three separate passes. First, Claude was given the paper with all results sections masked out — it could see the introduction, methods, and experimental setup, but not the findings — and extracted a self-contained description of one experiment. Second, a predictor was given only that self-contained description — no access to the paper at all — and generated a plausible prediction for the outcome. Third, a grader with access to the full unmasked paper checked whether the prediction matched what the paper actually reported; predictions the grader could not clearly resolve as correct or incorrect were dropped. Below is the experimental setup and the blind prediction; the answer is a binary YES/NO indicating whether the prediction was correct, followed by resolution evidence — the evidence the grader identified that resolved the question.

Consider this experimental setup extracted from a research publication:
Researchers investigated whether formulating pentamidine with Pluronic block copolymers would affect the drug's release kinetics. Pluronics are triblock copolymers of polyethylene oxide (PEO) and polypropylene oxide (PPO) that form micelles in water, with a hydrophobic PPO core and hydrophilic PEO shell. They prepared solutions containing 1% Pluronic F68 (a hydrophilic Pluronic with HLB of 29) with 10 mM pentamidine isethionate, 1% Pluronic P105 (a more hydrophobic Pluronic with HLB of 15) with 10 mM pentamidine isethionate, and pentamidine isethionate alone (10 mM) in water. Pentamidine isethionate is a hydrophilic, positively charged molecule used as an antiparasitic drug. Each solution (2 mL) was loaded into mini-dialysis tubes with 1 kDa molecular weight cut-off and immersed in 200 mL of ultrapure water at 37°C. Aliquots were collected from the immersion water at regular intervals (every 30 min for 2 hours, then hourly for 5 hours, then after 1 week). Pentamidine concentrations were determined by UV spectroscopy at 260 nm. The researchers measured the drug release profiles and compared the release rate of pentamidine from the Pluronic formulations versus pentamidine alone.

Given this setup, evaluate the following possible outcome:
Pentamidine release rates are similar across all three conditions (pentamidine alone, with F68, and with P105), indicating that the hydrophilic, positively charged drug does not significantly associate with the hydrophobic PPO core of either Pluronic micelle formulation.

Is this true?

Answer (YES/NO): YES